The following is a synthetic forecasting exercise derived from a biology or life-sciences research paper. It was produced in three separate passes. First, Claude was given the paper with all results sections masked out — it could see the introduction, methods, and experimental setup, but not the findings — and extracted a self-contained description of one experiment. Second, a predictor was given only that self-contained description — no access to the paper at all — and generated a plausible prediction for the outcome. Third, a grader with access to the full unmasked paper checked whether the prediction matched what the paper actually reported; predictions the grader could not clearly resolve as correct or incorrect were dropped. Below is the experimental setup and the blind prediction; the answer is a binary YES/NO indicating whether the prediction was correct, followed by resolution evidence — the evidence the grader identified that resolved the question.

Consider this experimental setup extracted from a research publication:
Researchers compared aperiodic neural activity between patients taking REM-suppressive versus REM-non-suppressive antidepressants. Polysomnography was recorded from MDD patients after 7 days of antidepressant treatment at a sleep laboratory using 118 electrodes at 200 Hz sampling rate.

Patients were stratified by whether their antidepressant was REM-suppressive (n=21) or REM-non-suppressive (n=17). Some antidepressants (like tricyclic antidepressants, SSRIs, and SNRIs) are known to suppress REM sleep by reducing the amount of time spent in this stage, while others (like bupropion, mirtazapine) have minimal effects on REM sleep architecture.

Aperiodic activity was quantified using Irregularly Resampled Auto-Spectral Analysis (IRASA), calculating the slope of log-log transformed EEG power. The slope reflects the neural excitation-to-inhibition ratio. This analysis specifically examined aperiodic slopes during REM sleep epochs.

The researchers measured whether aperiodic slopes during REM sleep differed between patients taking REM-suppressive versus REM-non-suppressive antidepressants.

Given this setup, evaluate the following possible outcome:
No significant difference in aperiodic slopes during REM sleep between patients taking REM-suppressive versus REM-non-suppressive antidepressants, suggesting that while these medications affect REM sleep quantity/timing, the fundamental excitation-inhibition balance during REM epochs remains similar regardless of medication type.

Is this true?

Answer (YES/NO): NO